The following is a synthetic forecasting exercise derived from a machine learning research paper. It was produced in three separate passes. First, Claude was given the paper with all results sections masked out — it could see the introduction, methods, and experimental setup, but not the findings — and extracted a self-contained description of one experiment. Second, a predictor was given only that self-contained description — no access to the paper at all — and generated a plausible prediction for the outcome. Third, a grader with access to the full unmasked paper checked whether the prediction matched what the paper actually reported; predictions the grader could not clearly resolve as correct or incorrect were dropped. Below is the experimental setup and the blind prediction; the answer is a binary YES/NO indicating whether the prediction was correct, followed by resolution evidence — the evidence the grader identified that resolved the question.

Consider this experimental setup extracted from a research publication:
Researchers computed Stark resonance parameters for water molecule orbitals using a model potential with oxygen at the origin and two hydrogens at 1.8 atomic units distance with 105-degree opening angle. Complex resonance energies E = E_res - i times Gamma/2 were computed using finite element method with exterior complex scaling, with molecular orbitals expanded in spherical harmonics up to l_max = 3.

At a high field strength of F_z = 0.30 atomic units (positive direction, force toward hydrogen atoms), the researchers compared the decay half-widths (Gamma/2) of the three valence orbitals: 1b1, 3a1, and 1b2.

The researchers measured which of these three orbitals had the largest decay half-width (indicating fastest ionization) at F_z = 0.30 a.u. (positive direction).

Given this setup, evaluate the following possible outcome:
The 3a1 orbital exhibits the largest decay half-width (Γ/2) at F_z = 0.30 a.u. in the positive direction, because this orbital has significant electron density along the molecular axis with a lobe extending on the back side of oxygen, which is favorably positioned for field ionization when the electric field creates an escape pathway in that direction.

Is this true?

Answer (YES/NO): YES